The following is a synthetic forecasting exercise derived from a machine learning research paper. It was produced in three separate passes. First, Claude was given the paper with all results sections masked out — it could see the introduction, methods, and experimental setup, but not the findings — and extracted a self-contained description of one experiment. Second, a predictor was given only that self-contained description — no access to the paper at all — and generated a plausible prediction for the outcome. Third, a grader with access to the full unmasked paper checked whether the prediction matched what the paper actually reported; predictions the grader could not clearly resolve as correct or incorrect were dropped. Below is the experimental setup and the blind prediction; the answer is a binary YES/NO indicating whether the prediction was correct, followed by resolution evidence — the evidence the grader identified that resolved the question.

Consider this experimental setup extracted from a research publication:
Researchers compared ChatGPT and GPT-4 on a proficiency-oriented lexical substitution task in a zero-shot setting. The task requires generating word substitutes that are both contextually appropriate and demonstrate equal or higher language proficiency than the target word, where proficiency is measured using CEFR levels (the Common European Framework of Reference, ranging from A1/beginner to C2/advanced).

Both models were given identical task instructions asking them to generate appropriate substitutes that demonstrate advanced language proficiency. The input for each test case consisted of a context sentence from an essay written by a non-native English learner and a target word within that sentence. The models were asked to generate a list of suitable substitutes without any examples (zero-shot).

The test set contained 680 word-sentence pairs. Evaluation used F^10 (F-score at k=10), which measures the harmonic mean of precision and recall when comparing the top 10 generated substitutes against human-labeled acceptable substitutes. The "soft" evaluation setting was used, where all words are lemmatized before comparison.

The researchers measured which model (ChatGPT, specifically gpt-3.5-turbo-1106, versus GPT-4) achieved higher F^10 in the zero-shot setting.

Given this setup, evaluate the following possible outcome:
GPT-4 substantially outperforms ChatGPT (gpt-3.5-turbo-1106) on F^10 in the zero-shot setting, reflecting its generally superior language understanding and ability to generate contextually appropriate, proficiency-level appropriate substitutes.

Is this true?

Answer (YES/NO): NO